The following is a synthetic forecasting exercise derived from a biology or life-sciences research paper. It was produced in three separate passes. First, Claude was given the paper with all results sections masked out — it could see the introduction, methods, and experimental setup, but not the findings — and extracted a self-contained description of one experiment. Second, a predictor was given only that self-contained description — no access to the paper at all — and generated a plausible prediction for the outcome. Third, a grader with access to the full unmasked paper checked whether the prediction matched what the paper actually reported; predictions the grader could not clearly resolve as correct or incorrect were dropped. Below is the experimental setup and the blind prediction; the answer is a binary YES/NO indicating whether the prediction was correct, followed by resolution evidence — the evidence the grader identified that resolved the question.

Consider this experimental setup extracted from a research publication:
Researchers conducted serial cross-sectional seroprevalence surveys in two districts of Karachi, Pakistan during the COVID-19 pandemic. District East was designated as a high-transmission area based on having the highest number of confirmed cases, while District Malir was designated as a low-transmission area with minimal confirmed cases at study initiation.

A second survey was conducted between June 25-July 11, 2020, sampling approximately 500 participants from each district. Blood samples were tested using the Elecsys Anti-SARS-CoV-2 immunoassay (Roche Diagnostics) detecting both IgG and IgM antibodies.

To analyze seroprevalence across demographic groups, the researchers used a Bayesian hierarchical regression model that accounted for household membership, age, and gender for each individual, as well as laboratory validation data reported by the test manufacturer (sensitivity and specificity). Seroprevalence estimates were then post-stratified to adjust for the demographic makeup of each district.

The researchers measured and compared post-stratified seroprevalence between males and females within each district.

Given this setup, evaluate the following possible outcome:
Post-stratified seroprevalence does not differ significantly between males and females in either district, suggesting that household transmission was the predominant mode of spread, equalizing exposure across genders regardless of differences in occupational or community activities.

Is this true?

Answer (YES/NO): YES